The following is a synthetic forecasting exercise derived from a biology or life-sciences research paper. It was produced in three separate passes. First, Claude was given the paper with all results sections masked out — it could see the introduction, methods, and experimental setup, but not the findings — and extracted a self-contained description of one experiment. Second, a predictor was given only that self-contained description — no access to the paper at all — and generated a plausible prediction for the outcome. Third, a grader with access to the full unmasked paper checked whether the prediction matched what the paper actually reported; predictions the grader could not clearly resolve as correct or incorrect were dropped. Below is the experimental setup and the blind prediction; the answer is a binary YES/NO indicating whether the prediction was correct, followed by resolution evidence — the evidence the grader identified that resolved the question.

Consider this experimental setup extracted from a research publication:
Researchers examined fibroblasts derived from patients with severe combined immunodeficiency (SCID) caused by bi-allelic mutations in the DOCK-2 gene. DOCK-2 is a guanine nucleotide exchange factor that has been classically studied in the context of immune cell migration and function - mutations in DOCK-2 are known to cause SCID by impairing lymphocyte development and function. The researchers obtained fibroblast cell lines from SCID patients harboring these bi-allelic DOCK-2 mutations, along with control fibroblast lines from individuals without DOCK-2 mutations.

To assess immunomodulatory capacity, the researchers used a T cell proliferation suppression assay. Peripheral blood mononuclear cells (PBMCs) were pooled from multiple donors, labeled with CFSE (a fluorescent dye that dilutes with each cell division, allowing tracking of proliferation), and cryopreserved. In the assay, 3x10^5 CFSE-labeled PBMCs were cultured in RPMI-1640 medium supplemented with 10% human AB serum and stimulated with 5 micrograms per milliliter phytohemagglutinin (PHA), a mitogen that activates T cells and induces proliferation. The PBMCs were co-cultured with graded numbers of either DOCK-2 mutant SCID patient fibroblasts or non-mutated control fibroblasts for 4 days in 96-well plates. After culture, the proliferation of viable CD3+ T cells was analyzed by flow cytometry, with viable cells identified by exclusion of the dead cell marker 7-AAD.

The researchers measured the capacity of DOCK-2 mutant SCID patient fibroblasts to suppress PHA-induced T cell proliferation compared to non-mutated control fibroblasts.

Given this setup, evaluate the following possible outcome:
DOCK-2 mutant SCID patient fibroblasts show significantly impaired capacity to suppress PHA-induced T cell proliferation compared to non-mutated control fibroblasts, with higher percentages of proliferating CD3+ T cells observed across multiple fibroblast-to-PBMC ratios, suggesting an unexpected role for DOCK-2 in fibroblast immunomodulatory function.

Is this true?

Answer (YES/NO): YES